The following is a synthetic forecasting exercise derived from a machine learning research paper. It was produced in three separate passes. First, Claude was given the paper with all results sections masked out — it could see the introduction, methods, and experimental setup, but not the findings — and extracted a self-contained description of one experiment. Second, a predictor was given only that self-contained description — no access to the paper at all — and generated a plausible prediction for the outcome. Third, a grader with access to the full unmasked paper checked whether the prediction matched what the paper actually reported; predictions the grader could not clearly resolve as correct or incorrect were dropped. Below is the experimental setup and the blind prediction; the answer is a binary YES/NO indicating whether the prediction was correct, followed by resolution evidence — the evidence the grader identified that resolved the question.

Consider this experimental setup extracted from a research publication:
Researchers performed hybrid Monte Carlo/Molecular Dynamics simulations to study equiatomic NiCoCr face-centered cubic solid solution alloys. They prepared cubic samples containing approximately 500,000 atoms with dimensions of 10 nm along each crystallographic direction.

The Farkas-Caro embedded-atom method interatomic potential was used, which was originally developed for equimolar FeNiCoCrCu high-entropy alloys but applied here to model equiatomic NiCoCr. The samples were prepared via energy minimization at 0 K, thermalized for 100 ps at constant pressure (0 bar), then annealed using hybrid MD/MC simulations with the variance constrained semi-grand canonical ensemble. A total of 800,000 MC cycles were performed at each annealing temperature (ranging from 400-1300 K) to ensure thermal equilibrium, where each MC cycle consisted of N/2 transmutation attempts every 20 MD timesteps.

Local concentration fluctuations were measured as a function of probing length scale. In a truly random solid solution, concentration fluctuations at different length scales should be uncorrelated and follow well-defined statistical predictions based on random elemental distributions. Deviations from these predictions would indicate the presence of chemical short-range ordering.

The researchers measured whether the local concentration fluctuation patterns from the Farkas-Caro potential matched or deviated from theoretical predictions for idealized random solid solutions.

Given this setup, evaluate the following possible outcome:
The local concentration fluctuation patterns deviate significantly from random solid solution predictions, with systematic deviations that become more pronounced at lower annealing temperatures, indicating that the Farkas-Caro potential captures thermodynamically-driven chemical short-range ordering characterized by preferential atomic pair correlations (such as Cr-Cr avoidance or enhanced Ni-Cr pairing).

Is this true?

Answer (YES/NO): NO